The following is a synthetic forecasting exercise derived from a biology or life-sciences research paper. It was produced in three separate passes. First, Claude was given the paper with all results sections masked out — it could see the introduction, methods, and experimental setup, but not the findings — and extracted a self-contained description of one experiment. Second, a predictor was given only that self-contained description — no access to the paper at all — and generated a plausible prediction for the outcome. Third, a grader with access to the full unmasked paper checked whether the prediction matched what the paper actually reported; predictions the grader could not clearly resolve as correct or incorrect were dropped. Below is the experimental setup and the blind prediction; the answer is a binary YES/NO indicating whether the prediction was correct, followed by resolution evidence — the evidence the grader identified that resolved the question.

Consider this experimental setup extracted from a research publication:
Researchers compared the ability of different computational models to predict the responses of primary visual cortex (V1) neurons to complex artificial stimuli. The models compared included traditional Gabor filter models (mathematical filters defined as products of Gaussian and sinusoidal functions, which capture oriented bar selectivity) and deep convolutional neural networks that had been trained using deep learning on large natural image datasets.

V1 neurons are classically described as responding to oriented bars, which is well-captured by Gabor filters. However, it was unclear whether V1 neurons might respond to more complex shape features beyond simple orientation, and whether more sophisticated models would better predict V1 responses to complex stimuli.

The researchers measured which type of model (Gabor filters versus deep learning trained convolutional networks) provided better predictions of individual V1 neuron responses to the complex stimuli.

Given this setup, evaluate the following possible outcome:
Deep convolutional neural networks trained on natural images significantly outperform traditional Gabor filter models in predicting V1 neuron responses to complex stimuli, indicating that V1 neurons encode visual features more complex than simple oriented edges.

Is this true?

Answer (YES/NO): YES